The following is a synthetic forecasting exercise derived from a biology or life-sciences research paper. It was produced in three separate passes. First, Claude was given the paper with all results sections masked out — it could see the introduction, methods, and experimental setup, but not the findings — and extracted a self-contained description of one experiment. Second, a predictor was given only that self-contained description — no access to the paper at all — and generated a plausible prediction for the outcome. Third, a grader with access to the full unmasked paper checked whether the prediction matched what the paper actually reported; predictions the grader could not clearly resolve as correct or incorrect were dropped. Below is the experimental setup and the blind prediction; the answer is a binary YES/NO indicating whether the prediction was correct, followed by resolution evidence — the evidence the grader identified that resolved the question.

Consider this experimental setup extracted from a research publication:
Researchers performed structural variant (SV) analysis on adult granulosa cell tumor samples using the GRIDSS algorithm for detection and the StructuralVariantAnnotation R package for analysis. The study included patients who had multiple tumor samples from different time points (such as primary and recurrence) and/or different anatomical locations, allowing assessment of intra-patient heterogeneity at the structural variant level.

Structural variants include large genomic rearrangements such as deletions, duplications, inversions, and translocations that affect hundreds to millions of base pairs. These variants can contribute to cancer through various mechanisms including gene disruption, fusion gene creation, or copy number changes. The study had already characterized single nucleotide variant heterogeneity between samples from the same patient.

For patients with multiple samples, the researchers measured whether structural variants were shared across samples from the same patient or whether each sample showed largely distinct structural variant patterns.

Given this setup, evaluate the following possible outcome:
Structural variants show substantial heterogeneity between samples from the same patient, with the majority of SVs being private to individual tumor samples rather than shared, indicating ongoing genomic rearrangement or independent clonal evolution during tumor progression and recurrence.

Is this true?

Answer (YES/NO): YES